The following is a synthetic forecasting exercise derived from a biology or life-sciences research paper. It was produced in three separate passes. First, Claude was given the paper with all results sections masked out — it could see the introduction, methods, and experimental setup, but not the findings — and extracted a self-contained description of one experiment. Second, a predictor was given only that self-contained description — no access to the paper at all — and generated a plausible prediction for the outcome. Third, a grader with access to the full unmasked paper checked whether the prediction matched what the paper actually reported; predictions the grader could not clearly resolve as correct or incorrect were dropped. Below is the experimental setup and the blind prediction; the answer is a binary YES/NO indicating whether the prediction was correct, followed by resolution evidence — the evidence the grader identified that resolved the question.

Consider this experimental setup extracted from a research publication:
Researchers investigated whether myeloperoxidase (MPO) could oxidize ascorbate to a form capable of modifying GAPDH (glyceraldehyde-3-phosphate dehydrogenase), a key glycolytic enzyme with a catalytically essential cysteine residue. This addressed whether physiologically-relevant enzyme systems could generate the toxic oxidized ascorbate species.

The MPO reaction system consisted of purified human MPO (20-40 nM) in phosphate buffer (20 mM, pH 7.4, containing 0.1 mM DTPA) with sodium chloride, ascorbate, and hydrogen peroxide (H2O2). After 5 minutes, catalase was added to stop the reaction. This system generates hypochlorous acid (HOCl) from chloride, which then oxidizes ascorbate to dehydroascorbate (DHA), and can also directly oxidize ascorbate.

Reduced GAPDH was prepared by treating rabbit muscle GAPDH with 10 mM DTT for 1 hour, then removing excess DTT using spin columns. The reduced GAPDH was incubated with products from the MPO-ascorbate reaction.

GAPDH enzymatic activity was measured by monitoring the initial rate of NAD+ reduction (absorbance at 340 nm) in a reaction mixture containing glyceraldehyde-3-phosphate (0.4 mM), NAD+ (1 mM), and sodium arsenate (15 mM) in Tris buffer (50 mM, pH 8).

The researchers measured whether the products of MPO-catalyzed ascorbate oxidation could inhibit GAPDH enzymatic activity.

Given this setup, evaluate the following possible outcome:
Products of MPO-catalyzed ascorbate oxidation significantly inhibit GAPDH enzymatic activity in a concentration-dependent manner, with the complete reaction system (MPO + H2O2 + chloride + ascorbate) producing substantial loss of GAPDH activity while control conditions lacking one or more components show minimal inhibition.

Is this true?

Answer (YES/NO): NO